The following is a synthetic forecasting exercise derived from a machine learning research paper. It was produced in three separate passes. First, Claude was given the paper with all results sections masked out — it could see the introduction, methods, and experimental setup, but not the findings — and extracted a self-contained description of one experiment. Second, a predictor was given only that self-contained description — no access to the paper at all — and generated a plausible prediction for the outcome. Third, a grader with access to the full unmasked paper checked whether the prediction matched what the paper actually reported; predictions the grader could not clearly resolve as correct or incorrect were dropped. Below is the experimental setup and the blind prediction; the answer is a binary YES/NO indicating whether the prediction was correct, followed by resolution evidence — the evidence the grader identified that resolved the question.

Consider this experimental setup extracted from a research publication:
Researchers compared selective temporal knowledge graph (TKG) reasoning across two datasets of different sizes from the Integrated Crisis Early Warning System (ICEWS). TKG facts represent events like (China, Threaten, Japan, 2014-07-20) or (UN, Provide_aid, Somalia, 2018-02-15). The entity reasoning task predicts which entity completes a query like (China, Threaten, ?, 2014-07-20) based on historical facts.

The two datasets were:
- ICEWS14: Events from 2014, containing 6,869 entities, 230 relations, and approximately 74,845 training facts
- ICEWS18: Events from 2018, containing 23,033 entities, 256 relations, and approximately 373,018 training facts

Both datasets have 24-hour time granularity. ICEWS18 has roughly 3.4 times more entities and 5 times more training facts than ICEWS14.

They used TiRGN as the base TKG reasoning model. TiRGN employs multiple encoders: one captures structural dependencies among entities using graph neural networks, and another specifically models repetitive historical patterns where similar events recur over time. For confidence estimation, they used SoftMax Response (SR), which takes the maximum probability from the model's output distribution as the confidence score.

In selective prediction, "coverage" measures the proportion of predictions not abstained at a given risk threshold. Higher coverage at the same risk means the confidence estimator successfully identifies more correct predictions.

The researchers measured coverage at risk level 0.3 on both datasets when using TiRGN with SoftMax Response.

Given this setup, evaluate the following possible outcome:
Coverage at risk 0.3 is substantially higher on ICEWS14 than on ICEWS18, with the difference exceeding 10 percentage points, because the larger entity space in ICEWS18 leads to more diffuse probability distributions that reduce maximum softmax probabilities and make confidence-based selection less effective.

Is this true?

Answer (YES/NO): YES